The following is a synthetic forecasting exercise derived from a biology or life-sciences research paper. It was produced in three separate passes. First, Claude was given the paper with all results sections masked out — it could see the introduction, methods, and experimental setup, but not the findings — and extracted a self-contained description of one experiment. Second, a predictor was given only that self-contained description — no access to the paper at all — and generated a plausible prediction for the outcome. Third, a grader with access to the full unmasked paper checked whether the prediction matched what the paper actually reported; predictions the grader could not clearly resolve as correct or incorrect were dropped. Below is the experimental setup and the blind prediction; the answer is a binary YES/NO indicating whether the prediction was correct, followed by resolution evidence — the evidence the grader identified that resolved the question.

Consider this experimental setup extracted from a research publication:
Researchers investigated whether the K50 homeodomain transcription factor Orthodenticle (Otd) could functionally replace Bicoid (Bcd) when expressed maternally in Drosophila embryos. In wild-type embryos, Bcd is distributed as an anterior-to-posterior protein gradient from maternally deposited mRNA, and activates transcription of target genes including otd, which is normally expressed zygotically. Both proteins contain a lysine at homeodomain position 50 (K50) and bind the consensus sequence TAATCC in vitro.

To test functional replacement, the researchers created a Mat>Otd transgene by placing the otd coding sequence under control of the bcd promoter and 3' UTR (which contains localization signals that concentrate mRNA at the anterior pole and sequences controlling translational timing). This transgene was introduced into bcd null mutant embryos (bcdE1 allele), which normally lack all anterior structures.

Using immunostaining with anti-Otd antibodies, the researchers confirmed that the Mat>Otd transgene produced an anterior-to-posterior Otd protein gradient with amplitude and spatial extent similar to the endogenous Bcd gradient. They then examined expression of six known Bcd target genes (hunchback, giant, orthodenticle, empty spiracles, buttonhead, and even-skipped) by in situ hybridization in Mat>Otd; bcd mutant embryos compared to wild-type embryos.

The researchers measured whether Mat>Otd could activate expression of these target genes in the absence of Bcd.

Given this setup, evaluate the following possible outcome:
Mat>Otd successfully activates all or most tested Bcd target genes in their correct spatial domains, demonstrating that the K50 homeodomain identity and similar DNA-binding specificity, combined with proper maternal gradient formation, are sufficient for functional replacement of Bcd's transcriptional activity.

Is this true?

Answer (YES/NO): NO